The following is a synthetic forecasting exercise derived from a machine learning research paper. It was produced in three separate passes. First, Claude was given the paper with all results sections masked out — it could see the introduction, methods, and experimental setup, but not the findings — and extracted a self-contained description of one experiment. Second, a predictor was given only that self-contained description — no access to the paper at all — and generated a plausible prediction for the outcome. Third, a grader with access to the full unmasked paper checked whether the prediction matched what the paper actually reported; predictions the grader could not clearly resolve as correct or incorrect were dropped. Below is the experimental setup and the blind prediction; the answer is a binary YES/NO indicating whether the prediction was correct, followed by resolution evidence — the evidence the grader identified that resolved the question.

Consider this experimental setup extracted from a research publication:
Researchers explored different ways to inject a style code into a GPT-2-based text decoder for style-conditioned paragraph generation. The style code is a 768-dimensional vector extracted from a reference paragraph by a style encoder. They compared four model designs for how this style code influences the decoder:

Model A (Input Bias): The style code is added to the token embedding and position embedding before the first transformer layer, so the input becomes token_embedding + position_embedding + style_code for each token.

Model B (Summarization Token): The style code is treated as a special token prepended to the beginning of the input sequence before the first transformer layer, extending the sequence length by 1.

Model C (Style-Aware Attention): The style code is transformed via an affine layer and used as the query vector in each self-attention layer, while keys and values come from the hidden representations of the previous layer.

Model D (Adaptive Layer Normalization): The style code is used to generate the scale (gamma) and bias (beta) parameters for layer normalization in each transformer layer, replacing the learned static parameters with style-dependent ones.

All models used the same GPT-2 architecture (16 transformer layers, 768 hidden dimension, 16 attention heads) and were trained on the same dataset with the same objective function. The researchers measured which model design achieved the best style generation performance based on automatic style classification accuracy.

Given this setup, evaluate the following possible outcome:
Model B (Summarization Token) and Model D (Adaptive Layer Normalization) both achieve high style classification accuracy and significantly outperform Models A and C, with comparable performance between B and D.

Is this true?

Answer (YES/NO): NO